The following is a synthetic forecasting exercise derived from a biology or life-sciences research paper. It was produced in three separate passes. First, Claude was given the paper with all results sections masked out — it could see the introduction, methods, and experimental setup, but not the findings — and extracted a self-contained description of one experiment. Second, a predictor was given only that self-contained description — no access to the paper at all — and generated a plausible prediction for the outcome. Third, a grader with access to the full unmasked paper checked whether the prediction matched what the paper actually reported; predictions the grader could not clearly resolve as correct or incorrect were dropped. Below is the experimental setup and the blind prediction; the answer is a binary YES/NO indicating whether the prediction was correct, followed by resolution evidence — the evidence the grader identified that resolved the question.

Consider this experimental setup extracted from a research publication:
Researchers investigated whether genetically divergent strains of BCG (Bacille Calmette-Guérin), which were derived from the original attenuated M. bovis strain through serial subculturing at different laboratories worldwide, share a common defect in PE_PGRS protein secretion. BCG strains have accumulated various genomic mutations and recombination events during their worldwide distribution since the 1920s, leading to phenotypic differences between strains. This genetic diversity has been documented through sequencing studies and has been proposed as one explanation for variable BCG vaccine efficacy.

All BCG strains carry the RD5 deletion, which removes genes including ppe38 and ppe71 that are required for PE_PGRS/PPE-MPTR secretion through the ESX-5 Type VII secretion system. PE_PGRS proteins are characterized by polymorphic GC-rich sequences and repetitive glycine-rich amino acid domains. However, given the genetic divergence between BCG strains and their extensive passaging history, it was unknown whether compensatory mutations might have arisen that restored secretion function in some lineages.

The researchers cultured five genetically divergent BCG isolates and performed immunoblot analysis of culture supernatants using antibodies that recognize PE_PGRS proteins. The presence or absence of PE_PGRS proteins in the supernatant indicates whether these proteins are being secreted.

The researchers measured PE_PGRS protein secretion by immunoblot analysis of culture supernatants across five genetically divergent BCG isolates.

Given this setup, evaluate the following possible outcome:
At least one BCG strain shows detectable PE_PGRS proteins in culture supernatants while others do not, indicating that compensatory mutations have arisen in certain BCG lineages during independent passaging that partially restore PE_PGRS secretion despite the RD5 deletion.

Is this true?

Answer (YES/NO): NO